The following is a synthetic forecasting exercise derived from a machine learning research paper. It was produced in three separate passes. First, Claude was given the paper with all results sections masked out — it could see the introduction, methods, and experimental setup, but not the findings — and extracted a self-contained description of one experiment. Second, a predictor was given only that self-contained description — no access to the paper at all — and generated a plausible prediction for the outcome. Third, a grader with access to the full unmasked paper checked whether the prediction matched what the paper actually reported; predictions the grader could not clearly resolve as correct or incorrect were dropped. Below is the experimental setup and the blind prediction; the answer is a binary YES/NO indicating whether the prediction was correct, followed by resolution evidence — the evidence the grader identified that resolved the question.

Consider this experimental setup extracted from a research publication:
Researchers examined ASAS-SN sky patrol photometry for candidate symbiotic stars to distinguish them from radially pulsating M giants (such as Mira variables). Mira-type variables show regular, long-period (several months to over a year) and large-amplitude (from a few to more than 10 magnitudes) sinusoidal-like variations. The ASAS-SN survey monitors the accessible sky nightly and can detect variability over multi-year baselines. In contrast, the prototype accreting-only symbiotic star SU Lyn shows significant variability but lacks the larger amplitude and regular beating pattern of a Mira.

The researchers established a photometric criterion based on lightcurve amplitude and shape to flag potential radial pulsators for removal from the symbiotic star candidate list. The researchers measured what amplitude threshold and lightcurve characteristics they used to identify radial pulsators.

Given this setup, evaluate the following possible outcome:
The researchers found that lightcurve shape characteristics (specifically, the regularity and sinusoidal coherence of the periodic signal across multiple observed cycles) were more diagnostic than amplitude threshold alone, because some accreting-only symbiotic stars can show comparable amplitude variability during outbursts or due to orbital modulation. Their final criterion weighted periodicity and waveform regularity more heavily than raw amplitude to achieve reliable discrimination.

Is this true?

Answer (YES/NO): NO